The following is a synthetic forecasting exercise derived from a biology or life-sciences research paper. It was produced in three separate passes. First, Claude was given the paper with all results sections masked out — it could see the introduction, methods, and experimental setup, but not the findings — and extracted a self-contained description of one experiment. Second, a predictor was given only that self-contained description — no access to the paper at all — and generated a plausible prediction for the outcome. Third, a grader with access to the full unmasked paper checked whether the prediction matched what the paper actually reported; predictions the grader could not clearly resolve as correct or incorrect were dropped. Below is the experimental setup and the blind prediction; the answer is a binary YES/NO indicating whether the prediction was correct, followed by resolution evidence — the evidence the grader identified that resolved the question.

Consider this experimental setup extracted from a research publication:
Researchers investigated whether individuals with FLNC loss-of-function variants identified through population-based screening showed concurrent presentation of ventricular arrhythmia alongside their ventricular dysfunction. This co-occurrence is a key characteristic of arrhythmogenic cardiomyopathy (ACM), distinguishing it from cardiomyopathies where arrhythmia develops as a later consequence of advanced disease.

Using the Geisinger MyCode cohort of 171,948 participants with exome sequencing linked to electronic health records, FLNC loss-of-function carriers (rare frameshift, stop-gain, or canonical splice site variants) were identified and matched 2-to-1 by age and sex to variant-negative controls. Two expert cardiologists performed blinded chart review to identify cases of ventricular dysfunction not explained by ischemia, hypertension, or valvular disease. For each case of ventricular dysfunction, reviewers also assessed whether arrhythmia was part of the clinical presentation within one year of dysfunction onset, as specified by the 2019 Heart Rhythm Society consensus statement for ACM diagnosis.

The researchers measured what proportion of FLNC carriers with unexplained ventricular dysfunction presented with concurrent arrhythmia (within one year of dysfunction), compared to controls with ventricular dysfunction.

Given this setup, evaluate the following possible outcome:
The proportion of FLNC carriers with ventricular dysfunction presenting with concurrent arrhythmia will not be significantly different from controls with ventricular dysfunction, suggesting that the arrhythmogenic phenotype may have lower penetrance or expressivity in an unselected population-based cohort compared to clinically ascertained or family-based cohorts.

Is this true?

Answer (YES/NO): YES